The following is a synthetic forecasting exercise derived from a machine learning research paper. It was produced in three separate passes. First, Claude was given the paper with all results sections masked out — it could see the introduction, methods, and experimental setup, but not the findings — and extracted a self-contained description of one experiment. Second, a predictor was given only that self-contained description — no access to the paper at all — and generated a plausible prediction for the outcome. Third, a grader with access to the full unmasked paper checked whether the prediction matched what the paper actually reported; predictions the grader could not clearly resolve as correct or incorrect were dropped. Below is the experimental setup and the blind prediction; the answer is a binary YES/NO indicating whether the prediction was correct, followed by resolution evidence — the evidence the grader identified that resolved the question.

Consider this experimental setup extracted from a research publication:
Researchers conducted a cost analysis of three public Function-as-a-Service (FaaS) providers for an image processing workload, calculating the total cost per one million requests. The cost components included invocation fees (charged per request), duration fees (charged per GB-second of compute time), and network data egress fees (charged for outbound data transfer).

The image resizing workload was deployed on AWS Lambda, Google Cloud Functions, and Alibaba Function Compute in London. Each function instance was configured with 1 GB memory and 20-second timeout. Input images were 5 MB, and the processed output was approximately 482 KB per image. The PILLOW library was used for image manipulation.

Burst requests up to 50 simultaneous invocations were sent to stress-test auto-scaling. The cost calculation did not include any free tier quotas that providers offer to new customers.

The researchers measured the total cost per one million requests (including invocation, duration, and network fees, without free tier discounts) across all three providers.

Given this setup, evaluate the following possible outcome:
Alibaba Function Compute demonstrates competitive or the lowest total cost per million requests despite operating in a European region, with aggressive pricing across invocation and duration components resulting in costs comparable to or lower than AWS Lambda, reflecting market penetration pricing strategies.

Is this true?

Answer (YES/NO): NO